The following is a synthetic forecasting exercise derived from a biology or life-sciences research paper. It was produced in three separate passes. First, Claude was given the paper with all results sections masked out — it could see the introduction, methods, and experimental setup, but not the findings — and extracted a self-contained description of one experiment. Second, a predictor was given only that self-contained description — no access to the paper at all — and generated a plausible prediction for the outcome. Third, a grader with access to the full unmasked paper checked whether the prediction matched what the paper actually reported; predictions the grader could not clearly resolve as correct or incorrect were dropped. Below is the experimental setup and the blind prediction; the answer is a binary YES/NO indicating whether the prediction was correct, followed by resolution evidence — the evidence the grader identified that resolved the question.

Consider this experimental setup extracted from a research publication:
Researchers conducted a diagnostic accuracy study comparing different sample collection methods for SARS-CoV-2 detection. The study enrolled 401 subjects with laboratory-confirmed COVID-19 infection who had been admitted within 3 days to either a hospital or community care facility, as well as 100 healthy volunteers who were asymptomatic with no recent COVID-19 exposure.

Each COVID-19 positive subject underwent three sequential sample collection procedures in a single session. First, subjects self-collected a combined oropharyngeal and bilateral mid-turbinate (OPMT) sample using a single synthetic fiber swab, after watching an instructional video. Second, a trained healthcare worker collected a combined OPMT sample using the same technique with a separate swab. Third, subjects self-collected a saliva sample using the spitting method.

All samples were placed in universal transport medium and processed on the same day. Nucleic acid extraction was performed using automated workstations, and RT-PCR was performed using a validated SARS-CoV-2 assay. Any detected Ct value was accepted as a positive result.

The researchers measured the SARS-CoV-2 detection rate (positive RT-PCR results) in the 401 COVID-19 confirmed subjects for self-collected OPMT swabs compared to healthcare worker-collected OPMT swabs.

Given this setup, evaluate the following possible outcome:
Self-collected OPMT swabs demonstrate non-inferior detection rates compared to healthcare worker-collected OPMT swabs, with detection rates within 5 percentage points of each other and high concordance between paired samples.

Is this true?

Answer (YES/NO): NO